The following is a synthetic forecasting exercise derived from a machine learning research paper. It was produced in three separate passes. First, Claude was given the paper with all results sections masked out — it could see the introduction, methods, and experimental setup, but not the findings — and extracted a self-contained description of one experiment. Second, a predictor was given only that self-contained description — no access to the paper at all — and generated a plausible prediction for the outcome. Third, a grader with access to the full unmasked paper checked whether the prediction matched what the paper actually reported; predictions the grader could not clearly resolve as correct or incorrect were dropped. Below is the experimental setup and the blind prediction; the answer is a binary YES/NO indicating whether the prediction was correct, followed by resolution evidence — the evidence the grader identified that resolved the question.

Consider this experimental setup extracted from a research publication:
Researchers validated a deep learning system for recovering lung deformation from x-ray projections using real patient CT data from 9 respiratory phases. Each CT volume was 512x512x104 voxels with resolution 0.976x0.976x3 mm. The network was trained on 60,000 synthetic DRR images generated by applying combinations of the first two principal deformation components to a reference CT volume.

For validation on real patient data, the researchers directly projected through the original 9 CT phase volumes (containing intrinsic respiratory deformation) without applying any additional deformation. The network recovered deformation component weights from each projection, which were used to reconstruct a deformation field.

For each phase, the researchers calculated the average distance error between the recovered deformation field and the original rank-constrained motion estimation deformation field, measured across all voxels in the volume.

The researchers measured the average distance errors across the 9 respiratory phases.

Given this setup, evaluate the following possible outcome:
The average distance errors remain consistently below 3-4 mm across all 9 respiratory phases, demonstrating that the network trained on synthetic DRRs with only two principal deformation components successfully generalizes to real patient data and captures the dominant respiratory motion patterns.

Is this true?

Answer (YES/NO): YES